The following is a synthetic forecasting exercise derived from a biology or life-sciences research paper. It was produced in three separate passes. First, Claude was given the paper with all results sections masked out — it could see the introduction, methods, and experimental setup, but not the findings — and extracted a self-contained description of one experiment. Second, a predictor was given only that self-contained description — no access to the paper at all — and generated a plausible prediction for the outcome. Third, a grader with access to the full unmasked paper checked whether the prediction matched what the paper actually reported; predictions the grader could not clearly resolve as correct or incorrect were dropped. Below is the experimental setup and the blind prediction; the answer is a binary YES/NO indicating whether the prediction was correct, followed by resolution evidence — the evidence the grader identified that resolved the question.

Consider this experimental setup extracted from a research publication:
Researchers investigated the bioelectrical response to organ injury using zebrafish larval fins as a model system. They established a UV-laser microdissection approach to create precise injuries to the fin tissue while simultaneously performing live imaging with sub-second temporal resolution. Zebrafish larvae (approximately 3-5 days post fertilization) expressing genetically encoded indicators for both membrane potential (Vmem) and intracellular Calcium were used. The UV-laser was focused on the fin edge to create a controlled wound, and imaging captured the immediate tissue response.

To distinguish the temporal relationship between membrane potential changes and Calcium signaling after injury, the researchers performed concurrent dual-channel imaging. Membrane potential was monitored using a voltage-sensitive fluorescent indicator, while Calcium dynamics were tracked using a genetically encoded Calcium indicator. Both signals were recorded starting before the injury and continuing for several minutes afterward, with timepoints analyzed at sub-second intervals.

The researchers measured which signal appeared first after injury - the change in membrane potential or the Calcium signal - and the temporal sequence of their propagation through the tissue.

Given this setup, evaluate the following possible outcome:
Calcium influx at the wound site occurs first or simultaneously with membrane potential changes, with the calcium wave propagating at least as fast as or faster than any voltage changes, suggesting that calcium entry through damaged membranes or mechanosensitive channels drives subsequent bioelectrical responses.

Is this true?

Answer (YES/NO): NO